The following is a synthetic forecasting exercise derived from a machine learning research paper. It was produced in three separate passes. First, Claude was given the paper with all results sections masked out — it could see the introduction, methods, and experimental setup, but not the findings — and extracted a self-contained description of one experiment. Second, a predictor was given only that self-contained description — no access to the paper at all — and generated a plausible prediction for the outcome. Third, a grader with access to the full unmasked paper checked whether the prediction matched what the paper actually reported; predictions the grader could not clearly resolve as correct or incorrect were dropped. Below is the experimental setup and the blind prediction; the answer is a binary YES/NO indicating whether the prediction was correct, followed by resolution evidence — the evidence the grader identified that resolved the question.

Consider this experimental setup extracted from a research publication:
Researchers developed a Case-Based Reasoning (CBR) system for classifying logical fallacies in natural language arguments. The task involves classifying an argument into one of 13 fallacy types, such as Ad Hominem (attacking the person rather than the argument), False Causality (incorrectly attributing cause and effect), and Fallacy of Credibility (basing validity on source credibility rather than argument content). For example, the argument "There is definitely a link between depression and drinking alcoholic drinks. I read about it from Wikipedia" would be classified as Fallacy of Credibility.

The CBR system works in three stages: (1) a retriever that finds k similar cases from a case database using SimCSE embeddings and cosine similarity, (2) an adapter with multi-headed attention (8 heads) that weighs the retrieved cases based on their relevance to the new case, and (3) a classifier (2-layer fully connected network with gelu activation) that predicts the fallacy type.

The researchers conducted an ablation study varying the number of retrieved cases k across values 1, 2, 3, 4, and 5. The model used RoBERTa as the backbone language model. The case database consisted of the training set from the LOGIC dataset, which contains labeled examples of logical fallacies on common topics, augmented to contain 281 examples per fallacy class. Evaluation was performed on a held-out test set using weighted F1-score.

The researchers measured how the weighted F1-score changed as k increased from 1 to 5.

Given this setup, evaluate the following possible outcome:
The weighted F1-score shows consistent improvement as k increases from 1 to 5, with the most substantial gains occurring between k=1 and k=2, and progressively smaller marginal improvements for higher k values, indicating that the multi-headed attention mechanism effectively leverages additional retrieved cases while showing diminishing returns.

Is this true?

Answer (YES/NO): NO